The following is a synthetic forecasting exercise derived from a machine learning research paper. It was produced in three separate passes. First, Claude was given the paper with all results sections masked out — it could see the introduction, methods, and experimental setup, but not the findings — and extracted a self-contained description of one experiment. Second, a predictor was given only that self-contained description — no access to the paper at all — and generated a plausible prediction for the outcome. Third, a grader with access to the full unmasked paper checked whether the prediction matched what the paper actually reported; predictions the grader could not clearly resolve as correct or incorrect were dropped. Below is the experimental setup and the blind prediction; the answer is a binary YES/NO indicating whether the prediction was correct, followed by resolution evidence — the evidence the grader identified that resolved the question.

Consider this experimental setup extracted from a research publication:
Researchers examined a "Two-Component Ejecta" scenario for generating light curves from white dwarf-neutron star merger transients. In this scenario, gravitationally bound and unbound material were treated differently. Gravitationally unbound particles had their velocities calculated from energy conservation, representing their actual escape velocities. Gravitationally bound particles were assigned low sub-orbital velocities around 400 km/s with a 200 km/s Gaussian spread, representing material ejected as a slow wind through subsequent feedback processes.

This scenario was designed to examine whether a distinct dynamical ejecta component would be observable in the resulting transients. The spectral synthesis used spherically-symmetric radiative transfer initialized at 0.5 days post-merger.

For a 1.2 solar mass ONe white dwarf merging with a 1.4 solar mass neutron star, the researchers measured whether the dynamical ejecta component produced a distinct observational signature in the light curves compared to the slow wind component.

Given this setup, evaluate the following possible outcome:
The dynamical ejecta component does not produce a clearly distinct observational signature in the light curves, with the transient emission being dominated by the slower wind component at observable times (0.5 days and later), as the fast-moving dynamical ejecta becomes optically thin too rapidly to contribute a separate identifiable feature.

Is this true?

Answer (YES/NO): YES